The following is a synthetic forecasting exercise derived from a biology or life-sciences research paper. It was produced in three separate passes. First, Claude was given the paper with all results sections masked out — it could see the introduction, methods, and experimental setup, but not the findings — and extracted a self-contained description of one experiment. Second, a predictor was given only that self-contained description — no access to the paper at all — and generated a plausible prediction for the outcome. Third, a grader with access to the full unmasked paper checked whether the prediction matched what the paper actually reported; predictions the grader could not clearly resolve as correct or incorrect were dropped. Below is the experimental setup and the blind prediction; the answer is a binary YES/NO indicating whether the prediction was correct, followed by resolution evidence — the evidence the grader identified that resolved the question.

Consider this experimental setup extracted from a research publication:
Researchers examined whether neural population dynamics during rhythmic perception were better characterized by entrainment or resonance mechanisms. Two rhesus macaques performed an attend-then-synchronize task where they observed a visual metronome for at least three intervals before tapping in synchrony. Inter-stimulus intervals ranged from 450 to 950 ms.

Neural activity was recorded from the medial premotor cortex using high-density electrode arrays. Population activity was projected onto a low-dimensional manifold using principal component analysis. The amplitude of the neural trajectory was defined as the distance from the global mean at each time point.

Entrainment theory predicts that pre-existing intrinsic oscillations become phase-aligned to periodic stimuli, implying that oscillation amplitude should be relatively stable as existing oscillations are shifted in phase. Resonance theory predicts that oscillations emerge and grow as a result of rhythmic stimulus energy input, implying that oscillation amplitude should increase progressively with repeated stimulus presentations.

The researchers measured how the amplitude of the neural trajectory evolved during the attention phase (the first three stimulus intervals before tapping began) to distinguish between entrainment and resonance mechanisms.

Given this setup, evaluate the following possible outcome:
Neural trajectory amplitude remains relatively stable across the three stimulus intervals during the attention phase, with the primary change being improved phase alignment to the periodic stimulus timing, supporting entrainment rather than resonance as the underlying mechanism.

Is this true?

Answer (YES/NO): NO